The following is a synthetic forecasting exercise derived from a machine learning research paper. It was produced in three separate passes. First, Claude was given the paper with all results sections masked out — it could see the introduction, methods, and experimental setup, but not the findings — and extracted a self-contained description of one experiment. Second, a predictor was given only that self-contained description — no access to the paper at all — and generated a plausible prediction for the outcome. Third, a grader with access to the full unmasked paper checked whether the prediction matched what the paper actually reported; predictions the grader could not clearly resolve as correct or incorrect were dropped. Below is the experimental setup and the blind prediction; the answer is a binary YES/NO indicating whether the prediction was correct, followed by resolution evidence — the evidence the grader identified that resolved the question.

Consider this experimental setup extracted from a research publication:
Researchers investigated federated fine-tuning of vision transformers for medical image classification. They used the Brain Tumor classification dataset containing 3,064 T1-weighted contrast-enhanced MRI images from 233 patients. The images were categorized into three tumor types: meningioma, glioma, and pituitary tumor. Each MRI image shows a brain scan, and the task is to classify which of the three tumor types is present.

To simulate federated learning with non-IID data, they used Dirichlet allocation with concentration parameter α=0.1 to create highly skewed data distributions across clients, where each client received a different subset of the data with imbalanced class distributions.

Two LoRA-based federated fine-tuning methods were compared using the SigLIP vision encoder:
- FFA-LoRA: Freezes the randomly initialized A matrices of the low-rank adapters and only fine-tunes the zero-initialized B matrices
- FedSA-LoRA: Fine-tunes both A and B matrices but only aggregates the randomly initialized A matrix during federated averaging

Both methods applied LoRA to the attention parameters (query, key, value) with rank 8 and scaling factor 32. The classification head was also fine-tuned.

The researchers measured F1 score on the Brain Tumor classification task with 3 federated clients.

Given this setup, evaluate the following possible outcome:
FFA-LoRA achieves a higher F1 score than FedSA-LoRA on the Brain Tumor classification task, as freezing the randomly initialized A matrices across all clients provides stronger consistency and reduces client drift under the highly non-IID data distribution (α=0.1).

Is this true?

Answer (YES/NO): NO